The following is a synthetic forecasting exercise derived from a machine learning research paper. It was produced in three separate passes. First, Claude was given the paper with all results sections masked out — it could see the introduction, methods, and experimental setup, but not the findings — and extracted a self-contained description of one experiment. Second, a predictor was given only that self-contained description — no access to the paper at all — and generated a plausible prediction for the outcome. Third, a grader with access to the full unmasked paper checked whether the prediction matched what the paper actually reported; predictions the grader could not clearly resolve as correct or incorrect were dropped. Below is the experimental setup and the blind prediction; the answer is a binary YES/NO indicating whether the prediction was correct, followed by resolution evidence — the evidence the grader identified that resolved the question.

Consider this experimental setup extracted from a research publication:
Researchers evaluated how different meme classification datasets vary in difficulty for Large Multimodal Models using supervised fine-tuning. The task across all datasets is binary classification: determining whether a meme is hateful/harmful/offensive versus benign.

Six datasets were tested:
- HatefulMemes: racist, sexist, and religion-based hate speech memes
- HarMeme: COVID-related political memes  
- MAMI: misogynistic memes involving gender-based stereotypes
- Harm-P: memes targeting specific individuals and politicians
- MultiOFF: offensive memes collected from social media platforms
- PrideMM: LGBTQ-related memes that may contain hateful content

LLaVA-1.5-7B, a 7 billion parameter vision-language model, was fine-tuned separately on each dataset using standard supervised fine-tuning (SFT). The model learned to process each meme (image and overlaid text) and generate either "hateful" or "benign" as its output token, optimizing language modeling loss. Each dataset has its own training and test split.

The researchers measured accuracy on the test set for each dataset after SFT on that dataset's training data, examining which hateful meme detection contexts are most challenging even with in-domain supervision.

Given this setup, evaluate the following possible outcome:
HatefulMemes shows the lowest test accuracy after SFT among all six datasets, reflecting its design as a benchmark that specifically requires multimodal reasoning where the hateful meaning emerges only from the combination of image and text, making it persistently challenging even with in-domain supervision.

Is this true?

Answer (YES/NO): NO